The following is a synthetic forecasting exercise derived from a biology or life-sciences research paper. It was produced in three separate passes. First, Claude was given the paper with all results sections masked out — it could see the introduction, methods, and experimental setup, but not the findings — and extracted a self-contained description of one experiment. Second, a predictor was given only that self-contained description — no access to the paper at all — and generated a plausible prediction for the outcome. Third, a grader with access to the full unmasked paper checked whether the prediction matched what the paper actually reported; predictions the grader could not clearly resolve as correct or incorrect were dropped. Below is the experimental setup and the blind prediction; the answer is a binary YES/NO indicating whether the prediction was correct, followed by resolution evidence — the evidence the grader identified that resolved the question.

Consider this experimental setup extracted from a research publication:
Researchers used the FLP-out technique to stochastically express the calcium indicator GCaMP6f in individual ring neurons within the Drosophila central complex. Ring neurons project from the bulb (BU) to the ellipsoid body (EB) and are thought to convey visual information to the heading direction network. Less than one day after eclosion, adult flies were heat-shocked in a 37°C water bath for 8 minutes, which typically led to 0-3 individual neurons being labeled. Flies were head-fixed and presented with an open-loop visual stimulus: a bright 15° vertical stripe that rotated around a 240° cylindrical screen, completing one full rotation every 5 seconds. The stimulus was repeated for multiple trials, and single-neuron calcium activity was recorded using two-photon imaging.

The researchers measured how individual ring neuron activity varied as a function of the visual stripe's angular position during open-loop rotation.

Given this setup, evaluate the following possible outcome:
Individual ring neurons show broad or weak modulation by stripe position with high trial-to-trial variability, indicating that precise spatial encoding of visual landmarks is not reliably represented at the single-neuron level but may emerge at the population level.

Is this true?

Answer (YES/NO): NO